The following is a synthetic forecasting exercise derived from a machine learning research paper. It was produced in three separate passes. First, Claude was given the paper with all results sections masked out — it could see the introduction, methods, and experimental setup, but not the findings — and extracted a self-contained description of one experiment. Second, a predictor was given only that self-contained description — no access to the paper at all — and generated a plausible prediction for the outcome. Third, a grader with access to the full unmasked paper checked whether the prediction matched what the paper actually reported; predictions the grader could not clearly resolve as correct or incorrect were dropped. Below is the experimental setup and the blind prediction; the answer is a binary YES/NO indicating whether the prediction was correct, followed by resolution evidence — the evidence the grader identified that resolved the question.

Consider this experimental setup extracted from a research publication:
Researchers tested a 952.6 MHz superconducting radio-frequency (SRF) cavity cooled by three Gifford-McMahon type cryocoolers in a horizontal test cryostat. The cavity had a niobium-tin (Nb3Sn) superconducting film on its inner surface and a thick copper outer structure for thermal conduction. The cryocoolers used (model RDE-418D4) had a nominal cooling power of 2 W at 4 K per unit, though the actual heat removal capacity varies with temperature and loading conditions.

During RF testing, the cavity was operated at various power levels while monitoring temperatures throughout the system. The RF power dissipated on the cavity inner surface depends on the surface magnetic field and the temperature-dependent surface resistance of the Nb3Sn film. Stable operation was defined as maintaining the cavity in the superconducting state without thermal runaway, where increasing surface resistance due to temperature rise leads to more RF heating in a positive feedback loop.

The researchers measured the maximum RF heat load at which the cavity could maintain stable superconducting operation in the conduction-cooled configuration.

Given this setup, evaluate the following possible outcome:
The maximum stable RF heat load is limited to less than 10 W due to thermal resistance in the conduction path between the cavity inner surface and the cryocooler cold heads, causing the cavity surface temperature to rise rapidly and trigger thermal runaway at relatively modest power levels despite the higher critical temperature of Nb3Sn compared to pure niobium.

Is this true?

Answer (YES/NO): NO